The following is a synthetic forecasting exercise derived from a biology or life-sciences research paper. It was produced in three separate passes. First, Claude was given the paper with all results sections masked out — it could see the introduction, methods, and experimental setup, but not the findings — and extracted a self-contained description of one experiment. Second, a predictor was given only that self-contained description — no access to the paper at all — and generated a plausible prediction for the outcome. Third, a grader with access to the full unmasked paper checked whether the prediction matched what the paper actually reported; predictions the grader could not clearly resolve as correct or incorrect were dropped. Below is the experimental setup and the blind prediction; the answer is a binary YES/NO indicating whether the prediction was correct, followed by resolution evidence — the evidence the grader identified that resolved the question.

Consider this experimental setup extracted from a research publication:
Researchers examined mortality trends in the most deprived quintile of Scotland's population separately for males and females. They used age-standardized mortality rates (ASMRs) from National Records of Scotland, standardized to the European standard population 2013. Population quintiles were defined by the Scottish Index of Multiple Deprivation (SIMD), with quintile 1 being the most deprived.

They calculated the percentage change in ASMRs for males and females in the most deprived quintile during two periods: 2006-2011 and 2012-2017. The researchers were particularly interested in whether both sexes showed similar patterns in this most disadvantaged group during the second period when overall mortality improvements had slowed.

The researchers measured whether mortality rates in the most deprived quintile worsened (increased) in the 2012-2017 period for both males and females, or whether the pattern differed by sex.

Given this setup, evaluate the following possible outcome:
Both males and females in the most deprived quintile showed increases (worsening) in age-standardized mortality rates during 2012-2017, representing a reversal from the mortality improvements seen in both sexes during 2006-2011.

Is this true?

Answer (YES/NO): YES